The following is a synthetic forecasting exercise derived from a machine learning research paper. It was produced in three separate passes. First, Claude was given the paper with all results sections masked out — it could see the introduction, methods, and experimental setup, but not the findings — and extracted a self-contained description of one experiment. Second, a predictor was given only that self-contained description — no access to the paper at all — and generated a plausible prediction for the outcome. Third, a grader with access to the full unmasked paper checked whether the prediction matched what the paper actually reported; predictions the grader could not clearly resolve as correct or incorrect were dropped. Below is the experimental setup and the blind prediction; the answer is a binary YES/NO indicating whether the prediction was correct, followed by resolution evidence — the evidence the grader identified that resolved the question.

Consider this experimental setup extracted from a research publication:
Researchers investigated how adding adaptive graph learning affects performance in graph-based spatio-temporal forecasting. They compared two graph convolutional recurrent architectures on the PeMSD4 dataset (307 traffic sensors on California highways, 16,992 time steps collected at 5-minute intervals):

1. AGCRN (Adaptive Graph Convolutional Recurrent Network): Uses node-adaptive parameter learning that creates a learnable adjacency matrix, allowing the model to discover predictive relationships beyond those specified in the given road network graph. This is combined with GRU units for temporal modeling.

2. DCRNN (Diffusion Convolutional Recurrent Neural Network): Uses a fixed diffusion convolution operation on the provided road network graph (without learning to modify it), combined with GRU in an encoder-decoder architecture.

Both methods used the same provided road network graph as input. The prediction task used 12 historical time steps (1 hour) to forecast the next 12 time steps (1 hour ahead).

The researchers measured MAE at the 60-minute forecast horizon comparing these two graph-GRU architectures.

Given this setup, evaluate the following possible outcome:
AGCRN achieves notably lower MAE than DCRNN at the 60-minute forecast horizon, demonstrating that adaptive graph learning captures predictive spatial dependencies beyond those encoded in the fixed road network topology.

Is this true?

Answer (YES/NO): YES